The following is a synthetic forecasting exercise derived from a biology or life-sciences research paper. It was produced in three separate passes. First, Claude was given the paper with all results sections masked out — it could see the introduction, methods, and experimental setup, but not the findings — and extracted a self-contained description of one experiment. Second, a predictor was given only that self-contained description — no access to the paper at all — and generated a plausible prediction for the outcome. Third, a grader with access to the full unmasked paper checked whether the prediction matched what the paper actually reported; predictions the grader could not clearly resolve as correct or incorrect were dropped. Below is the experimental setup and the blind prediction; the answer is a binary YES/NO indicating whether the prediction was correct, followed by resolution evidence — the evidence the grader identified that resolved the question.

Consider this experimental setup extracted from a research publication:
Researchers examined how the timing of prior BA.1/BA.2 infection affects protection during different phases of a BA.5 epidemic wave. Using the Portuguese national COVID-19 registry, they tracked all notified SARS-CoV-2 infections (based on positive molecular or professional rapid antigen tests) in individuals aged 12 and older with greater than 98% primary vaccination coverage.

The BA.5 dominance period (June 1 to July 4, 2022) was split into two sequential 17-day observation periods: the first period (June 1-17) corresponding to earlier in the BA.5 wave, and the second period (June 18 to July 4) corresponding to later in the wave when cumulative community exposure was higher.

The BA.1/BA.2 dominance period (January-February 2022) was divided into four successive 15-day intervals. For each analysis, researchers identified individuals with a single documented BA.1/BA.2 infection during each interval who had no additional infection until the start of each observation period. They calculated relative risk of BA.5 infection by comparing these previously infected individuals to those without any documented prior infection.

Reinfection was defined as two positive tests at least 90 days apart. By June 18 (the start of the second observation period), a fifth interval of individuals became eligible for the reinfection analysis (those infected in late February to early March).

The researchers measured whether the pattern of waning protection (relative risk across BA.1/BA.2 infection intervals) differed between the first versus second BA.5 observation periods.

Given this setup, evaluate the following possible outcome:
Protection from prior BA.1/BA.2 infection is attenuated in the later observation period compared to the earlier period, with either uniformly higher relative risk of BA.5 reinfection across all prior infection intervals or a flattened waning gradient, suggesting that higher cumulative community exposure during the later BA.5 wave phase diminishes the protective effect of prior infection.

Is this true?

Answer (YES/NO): NO